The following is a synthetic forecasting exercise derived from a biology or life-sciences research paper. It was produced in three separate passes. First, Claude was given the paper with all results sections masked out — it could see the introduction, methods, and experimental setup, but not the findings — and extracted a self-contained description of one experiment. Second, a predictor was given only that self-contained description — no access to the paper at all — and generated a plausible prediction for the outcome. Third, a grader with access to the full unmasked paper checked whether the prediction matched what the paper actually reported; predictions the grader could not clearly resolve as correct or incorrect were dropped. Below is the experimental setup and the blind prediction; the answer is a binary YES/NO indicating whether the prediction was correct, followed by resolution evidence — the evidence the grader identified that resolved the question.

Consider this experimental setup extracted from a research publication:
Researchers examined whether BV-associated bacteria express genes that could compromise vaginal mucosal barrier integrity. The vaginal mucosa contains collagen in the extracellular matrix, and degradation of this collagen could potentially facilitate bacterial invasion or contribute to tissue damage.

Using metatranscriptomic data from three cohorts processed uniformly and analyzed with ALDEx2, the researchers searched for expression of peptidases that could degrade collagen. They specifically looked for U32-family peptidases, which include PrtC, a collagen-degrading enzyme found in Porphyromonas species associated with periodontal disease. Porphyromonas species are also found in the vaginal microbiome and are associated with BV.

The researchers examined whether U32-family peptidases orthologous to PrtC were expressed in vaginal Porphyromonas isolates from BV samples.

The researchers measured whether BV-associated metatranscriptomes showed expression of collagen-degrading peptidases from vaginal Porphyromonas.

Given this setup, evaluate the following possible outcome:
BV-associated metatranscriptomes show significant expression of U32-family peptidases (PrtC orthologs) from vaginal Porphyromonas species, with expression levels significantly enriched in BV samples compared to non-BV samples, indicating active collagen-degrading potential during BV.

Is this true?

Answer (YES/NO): NO